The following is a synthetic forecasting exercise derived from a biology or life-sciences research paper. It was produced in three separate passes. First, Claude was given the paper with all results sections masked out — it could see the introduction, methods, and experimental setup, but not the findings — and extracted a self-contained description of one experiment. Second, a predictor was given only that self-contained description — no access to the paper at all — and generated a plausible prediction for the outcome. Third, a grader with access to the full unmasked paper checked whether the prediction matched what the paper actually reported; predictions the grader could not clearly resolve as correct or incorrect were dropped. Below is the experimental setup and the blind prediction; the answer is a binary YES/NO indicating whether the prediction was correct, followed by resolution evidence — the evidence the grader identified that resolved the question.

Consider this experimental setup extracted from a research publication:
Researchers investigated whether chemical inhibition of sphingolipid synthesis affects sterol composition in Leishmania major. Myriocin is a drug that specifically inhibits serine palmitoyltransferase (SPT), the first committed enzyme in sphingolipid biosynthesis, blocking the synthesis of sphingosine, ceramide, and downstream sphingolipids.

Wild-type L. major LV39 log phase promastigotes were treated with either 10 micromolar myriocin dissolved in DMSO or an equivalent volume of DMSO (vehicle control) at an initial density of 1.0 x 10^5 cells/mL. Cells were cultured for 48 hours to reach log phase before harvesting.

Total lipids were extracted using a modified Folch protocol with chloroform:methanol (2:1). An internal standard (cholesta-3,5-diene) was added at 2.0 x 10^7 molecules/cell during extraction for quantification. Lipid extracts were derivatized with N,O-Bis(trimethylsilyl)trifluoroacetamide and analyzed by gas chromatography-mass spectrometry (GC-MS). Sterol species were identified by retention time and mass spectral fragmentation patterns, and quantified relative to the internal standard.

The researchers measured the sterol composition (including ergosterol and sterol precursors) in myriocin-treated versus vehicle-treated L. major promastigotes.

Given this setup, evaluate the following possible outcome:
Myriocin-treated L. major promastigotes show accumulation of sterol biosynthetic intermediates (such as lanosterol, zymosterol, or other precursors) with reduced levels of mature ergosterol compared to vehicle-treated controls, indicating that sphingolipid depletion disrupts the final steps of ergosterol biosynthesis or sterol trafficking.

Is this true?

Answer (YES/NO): NO